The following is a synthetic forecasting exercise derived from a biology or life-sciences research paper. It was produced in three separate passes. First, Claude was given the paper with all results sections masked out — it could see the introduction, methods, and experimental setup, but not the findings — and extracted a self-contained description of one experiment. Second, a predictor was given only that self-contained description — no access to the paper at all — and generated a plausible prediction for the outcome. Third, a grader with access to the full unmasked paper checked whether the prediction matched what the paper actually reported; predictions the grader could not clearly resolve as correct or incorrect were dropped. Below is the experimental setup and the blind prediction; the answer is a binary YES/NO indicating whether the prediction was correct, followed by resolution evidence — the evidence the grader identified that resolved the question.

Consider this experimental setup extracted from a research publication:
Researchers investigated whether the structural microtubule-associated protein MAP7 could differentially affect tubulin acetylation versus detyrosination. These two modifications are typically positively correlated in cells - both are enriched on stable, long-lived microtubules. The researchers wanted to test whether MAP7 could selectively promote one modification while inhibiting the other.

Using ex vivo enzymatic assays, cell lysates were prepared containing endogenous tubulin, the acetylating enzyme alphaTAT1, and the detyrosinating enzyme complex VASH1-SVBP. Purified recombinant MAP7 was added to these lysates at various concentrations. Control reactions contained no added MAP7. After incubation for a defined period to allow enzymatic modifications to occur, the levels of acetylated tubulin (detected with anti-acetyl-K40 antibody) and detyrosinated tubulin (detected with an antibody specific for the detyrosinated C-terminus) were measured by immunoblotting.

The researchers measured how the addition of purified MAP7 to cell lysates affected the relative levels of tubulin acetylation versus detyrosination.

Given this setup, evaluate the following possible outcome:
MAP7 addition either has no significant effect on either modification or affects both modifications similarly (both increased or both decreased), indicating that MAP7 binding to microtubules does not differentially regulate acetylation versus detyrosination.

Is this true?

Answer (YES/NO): NO